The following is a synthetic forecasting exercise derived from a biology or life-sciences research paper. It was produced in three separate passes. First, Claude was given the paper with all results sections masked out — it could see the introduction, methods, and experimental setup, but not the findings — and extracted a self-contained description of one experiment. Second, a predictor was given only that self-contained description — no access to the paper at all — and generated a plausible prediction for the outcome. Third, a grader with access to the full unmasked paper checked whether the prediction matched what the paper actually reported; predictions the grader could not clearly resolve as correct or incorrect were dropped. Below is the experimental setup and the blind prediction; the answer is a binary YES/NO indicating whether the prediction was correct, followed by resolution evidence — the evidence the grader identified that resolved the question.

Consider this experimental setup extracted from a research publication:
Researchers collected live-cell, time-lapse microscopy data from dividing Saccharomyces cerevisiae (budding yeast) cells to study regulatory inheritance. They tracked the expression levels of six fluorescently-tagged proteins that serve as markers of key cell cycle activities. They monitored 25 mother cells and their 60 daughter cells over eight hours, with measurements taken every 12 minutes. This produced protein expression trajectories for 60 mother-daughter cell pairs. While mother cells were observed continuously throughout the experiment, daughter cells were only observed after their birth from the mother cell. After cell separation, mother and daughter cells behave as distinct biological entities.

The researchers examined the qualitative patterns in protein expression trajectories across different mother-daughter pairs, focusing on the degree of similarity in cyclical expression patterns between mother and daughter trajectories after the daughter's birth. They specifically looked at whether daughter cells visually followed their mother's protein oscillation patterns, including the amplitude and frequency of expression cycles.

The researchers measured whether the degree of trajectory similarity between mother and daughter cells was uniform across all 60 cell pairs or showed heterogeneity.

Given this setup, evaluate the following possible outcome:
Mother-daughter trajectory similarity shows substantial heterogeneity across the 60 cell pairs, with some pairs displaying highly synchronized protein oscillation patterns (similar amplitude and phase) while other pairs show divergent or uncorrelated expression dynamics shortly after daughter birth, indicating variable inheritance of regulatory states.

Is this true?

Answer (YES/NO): YES